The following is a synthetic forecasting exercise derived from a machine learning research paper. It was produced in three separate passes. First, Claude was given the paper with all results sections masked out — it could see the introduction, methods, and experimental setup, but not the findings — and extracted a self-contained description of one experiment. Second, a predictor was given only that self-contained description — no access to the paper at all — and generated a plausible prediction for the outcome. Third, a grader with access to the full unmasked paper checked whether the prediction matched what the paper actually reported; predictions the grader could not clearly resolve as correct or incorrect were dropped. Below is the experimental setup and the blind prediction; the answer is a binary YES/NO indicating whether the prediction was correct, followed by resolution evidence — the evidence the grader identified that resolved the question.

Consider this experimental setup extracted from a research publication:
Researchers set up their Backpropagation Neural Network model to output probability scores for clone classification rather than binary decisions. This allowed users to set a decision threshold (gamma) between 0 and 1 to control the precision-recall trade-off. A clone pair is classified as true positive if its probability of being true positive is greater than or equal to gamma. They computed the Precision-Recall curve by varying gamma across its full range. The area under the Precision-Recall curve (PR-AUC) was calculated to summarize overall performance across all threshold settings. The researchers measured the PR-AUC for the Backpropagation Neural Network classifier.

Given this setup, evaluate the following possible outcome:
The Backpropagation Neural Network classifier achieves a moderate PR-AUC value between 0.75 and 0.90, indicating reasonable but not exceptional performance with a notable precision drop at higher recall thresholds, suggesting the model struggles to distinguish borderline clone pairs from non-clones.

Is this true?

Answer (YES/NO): YES